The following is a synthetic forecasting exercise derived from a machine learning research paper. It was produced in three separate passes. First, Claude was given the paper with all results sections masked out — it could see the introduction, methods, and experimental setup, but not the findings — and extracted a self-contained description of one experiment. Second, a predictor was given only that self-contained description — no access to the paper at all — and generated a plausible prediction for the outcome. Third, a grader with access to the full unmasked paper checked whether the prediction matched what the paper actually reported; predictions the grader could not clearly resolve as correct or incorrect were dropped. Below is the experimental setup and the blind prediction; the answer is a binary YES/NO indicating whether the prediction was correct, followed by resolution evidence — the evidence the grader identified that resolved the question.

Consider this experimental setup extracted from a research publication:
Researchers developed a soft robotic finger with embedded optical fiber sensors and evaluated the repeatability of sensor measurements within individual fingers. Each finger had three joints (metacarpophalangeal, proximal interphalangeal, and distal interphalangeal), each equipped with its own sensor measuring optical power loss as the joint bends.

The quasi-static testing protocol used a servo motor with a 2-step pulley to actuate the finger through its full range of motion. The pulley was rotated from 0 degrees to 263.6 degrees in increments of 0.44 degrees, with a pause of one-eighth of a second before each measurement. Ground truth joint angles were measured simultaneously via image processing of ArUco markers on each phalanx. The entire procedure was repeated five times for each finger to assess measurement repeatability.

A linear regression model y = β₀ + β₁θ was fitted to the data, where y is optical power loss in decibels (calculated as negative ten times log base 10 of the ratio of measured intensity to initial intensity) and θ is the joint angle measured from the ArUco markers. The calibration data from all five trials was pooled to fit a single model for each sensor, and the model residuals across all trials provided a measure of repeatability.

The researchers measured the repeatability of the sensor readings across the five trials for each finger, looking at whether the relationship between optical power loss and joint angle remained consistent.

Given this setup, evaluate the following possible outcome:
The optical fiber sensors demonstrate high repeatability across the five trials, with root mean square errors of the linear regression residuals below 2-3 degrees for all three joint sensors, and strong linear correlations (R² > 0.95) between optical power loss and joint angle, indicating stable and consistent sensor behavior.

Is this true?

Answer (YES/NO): NO